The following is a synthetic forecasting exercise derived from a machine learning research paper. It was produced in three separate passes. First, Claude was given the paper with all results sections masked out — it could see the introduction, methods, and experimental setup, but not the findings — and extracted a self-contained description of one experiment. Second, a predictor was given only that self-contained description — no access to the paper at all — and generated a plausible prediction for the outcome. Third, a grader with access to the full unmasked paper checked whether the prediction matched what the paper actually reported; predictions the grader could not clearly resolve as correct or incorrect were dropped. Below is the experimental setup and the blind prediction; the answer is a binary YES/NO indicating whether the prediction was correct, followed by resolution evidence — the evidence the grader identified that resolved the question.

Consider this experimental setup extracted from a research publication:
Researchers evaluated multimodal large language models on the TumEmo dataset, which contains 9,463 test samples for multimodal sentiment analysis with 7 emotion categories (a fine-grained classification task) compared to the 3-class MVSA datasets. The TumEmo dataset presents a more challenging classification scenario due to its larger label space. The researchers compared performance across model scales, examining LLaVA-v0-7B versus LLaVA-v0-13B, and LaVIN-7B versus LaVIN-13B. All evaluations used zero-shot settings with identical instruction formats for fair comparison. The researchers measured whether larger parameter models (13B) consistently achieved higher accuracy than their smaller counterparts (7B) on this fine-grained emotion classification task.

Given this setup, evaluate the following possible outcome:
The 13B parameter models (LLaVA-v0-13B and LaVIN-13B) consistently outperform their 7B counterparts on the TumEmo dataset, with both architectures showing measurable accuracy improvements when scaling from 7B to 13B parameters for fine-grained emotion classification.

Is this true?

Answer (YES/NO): YES